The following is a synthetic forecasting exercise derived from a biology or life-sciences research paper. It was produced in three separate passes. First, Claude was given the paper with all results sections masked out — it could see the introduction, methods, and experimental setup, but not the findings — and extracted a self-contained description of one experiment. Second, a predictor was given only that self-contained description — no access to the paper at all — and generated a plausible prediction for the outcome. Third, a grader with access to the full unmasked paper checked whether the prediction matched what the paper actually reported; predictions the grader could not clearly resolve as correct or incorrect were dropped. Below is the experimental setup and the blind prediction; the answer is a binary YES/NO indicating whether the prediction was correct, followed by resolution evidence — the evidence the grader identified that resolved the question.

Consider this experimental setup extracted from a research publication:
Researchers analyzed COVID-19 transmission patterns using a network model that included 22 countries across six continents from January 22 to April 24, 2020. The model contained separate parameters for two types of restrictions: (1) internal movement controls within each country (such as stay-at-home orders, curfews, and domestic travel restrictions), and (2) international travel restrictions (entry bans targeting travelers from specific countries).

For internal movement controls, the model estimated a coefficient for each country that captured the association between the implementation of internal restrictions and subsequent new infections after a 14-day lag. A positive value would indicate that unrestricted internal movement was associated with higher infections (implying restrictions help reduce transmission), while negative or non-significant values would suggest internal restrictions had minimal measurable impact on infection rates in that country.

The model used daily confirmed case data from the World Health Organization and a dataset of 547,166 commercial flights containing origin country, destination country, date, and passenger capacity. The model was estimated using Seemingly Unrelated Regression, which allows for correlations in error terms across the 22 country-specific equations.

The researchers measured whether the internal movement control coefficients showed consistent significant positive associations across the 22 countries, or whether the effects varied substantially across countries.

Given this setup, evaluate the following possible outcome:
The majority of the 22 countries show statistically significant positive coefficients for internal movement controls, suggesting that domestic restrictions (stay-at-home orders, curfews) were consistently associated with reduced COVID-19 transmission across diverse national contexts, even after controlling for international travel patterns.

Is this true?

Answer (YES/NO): NO